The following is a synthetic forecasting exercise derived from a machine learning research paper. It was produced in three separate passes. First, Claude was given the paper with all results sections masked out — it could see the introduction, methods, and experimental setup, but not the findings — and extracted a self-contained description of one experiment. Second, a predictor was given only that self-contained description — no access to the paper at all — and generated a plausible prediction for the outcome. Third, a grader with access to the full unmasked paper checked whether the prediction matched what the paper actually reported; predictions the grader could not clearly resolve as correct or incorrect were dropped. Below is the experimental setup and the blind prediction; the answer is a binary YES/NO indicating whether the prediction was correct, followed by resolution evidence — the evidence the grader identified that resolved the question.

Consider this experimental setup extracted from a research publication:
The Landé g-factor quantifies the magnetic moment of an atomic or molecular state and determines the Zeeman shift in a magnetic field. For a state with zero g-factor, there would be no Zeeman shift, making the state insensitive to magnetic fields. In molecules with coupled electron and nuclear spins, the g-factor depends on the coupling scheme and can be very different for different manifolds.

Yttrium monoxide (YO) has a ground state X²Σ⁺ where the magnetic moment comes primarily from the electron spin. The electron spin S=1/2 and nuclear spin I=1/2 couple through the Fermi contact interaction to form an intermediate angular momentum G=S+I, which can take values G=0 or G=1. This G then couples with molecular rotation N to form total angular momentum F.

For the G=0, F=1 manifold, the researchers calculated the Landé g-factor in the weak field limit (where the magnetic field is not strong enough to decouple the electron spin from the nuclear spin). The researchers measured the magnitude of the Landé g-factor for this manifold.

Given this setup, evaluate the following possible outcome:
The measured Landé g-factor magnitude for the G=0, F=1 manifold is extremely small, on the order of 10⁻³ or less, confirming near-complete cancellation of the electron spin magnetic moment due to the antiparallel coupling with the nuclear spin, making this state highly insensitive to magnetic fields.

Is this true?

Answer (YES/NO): NO